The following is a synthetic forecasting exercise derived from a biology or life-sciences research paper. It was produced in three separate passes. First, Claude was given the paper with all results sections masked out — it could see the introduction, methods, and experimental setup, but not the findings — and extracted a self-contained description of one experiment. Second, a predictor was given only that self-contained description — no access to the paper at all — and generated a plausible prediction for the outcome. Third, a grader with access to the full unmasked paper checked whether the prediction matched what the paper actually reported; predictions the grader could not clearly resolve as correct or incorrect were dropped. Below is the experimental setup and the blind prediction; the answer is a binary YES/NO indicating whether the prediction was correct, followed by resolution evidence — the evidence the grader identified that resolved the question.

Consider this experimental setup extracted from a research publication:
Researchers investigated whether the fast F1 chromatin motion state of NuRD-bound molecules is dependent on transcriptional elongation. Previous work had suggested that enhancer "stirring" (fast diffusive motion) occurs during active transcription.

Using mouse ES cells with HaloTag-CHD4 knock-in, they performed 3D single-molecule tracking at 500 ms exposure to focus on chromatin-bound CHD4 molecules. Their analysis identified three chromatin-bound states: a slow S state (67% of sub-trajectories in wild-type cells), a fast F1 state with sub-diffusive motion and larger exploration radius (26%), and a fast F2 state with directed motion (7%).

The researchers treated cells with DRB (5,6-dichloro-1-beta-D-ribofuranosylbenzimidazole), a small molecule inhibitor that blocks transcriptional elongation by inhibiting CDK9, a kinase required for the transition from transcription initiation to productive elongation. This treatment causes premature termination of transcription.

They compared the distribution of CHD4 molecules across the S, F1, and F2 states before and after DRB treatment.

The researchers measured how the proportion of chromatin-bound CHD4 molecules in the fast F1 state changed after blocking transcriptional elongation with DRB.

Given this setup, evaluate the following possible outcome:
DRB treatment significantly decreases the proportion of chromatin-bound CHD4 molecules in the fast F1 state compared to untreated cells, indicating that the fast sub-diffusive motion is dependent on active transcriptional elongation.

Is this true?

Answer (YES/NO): YES